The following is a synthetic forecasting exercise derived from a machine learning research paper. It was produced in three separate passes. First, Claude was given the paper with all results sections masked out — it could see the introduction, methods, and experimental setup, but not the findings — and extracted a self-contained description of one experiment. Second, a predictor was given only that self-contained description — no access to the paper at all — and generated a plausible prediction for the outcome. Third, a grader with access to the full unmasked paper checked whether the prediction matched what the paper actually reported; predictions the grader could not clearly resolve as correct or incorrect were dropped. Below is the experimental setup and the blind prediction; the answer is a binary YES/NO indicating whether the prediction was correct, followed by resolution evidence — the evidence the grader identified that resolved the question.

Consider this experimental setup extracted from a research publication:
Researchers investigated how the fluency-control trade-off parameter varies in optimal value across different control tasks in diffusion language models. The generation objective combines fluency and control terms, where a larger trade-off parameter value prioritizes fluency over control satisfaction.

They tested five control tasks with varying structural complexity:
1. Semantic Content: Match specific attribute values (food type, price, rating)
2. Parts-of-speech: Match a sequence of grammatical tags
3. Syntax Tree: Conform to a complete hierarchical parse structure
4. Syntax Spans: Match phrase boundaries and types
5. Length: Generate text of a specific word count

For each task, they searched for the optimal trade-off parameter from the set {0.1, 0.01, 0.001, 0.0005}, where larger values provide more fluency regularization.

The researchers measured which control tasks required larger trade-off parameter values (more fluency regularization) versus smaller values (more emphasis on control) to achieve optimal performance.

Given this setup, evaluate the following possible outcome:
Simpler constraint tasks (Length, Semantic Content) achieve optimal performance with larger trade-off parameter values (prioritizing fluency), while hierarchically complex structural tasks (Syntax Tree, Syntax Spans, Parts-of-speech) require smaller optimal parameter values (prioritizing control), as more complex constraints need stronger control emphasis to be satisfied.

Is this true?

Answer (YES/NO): NO